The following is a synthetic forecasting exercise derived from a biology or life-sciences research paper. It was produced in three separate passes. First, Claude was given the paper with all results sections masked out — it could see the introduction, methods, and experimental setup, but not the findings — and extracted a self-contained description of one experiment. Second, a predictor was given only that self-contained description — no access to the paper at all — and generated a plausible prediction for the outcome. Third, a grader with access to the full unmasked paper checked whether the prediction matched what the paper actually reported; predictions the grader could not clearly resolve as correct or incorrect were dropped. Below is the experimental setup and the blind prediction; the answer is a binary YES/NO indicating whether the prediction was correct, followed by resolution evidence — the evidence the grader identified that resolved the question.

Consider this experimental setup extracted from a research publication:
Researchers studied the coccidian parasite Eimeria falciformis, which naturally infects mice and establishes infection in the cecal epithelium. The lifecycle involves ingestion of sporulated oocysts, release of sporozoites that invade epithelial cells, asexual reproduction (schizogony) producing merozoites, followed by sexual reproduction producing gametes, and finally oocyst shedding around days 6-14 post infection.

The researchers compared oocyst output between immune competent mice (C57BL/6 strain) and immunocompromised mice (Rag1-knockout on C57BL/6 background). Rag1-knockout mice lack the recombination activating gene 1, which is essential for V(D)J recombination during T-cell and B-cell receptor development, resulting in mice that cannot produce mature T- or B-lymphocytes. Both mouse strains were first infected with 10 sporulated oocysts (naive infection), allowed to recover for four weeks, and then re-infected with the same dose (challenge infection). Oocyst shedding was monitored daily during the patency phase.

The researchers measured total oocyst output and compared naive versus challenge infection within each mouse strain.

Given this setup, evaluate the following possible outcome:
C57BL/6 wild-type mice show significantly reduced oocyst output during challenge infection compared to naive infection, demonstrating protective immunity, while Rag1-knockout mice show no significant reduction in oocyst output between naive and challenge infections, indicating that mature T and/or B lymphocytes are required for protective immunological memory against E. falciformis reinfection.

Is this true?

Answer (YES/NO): YES